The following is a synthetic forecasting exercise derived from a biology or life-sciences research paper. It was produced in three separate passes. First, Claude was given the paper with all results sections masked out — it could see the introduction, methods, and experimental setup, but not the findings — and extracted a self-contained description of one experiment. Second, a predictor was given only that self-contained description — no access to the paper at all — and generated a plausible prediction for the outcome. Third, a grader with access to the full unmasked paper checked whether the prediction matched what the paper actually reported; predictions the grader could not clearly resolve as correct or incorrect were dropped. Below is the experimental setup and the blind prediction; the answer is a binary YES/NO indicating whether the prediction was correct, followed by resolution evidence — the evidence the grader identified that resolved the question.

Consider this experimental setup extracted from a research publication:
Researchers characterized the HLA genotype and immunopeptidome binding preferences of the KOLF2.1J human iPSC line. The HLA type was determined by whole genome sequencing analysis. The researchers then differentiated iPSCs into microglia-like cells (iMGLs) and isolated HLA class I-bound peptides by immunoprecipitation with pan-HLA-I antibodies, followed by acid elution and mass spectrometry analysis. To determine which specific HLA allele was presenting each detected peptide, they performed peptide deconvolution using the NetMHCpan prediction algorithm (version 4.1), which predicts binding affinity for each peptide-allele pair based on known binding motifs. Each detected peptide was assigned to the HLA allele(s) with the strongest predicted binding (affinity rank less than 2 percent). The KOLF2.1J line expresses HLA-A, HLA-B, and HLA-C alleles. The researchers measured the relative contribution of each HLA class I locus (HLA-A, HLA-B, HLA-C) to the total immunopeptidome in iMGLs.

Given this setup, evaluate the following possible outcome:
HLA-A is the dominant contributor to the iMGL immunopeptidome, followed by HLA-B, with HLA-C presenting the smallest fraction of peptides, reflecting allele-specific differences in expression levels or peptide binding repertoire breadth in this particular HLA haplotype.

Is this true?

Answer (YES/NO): NO